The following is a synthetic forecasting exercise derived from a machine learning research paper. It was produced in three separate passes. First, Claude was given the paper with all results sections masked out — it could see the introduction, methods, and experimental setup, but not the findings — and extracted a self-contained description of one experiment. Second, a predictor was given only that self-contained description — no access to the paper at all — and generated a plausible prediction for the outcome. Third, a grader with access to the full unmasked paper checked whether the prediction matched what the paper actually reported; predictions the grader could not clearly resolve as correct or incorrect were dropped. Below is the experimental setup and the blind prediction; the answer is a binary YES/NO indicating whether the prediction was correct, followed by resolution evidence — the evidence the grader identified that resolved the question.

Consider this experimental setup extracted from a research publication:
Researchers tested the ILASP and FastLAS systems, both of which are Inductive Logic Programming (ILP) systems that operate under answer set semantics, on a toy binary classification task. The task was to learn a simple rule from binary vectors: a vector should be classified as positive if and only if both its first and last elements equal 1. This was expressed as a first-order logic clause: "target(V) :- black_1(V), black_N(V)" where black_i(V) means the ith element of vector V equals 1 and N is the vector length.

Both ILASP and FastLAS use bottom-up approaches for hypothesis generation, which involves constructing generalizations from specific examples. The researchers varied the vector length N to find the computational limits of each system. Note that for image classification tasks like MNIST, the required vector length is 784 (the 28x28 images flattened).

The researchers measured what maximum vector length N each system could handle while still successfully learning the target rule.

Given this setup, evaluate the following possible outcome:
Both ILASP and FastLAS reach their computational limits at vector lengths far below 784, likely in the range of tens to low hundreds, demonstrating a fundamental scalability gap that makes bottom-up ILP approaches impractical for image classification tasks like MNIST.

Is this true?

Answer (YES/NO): NO